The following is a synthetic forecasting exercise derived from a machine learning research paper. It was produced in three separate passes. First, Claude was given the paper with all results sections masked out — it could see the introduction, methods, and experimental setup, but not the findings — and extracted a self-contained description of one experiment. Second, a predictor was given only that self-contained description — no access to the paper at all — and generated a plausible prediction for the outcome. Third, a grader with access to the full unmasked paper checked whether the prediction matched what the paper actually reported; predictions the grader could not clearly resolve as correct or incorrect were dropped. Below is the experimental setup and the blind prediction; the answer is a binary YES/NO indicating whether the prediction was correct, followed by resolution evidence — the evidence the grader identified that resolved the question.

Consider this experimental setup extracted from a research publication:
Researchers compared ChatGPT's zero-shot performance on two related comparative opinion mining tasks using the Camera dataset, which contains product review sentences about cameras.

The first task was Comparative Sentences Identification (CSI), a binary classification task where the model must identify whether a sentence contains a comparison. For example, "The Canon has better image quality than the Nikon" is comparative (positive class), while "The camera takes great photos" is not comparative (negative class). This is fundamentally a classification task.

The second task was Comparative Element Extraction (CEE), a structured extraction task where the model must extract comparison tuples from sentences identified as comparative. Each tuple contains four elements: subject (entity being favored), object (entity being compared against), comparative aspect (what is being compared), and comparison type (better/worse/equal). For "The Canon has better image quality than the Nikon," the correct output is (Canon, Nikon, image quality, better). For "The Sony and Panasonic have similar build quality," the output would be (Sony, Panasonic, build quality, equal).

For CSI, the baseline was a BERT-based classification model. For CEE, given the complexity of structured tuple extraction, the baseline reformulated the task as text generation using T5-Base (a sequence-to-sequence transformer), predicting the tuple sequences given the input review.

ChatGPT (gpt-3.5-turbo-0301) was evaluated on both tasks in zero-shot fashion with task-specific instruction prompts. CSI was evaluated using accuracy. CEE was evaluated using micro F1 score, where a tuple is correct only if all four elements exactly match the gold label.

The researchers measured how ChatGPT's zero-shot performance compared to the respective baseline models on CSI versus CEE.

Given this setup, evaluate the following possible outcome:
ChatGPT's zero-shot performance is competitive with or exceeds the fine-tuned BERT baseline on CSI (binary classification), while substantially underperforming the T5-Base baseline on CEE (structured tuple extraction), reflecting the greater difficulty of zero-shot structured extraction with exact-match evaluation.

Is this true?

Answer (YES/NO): NO